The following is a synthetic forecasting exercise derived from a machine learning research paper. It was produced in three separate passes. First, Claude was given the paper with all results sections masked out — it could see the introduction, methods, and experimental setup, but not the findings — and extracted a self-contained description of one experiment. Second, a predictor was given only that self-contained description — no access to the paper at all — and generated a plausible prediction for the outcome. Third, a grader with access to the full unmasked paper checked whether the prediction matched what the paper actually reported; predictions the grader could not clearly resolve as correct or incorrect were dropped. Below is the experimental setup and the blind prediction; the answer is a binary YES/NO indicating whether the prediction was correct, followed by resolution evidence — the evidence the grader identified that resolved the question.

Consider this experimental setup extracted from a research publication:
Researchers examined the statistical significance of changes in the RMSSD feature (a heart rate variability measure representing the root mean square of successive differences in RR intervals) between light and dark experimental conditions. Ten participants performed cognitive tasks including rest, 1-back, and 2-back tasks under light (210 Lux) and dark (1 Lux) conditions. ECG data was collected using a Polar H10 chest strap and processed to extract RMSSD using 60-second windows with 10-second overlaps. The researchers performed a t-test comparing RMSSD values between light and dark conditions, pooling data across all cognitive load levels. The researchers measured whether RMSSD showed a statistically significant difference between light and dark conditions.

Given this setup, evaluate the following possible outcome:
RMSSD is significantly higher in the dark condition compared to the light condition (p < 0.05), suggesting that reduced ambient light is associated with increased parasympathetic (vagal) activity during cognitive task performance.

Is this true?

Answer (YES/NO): NO